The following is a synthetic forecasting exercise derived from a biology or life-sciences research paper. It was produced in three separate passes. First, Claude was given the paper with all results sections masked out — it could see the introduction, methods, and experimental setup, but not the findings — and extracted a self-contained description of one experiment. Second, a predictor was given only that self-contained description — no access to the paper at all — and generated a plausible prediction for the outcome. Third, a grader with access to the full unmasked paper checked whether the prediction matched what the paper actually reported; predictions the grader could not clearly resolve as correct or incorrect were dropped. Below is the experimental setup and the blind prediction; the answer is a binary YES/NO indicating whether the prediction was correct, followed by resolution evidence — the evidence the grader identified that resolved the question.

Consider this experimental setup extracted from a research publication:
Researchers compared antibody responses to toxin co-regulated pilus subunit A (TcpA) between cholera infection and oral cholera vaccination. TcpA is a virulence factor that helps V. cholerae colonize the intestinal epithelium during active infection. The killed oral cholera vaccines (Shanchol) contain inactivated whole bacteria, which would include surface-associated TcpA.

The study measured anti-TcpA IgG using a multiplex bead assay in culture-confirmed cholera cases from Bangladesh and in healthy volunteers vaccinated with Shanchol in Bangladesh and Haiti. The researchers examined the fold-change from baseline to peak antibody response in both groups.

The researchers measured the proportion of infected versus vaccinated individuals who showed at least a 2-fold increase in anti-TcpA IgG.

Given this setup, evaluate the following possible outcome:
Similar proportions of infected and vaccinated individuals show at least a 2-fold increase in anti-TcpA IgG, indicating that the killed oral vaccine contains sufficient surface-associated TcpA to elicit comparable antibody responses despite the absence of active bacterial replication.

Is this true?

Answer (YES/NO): NO